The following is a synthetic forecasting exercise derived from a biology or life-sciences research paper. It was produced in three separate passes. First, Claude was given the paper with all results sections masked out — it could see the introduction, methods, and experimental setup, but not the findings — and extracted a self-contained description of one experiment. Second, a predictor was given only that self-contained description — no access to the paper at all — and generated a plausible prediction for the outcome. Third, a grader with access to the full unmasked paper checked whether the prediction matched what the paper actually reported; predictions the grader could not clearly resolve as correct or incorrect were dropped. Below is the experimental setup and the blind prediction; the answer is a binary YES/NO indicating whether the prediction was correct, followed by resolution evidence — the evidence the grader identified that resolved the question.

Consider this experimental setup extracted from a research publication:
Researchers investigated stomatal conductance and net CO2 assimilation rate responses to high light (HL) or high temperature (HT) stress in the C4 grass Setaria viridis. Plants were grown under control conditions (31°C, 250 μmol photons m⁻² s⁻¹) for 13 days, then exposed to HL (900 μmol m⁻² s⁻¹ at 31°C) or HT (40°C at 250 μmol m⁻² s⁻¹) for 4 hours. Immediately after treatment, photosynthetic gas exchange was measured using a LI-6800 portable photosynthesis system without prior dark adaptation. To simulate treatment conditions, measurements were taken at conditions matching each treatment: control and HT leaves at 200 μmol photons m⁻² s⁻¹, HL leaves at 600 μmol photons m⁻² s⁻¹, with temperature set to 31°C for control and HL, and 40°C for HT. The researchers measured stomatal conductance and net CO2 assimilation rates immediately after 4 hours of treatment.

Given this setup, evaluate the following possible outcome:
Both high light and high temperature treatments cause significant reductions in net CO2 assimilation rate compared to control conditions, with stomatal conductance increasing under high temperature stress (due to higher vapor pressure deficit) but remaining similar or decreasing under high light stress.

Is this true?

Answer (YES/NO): NO